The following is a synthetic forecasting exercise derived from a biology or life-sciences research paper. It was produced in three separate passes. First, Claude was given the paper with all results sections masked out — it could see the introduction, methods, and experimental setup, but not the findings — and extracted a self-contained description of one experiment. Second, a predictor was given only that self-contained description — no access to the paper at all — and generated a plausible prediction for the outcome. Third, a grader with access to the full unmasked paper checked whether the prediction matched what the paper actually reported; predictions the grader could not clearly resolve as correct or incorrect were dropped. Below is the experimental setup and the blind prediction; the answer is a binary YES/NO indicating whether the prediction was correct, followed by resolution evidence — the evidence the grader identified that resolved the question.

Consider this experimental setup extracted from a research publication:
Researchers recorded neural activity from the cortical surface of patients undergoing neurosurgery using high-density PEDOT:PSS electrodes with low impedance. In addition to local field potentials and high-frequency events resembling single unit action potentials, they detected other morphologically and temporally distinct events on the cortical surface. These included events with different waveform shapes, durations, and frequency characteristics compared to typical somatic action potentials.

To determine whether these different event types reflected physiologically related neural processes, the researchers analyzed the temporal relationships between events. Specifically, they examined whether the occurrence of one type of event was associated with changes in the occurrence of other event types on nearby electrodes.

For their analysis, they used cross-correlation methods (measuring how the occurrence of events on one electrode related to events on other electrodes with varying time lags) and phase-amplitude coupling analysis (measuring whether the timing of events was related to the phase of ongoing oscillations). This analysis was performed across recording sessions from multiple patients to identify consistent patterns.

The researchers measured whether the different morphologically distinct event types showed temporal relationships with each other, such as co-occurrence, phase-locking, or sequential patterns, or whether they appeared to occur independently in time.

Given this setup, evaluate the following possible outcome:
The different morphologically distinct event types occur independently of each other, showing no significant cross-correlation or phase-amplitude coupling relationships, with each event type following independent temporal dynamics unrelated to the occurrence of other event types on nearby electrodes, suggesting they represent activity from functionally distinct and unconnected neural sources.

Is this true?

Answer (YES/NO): NO